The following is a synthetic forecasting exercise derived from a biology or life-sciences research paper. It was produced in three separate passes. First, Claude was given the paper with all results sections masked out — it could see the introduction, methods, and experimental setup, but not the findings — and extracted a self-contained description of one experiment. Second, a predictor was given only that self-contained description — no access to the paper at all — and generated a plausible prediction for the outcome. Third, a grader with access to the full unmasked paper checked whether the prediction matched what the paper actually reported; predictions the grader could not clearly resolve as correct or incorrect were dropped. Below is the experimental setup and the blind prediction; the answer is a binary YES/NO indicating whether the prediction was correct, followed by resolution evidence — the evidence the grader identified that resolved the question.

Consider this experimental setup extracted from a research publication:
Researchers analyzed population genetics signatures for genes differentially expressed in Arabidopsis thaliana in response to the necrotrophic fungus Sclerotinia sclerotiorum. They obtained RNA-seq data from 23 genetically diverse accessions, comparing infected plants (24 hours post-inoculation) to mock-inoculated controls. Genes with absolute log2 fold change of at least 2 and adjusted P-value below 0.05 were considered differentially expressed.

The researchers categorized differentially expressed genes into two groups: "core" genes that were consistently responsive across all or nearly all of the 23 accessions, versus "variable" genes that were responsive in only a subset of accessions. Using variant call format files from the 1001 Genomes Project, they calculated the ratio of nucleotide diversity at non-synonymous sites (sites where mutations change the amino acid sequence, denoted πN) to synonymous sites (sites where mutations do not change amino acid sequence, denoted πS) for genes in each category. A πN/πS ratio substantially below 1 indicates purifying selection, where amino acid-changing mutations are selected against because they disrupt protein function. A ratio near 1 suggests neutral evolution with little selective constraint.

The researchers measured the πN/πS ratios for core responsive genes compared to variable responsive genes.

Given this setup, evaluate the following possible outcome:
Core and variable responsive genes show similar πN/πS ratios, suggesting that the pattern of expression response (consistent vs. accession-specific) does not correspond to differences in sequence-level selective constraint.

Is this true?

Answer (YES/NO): NO